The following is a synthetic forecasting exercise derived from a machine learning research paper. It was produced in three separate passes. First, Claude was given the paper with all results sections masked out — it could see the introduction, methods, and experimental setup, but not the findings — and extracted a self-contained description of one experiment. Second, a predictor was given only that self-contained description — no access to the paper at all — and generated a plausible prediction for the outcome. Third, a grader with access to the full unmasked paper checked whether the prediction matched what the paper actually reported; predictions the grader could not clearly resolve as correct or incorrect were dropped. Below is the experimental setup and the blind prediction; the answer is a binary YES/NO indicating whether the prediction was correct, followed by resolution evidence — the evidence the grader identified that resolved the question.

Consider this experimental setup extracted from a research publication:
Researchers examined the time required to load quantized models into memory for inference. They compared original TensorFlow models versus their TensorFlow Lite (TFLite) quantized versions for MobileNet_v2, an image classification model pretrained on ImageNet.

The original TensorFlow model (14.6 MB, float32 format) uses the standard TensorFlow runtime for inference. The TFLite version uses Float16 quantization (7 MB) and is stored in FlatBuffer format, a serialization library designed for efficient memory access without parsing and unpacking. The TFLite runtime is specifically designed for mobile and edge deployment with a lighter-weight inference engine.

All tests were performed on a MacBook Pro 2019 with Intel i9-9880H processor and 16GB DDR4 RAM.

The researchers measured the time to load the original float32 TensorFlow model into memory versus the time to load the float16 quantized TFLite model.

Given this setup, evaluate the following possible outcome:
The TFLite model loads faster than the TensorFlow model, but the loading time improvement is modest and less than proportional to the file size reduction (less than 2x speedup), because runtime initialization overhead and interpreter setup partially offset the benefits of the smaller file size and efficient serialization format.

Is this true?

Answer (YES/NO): NO